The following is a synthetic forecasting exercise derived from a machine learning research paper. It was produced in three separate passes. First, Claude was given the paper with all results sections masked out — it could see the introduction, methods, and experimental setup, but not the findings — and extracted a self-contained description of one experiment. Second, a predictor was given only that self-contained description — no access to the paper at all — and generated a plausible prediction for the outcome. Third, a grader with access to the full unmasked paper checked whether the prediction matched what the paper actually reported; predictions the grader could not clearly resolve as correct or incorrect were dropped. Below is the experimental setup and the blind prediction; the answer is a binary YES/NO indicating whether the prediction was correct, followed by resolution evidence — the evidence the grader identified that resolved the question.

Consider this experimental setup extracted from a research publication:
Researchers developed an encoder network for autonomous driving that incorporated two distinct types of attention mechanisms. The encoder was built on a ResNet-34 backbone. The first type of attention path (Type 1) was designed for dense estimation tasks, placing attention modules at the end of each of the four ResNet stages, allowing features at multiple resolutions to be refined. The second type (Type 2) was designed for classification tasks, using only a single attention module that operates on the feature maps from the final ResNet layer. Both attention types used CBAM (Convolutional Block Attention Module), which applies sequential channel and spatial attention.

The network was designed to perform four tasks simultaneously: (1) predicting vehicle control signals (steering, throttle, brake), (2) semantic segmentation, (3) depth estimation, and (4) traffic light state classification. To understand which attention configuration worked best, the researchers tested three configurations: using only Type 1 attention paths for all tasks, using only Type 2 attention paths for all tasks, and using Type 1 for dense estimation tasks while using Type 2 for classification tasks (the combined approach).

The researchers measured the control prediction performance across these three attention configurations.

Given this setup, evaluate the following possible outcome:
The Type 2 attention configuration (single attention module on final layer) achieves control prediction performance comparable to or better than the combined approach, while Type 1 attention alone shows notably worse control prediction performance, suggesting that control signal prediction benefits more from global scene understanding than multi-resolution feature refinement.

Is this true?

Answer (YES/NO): NO